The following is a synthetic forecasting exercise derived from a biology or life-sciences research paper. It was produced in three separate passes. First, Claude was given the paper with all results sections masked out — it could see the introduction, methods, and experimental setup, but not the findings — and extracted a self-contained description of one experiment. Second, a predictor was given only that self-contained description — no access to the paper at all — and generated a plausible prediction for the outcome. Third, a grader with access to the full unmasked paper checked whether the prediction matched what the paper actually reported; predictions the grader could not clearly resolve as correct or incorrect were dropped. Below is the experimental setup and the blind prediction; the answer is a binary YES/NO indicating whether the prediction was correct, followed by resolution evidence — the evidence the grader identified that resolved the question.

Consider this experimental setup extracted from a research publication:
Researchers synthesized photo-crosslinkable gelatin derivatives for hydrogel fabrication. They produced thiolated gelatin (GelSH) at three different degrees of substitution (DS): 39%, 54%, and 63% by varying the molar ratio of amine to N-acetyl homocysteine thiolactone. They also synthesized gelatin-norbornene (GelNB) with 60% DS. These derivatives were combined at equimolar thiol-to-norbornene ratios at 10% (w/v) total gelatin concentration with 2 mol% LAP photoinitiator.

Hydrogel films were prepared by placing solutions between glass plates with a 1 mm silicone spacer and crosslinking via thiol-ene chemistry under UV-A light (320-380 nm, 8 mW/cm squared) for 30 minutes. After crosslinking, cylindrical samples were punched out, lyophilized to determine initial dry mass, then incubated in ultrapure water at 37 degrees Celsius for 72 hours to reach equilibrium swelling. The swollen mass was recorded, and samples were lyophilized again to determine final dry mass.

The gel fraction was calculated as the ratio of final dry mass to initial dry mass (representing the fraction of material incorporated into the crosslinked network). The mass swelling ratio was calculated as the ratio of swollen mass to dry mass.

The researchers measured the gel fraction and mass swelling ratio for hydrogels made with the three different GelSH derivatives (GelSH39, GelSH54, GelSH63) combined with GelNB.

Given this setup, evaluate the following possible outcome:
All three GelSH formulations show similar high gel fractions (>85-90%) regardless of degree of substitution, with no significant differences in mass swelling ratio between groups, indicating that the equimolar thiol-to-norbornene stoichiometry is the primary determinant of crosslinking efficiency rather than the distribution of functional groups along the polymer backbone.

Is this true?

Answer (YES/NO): NO